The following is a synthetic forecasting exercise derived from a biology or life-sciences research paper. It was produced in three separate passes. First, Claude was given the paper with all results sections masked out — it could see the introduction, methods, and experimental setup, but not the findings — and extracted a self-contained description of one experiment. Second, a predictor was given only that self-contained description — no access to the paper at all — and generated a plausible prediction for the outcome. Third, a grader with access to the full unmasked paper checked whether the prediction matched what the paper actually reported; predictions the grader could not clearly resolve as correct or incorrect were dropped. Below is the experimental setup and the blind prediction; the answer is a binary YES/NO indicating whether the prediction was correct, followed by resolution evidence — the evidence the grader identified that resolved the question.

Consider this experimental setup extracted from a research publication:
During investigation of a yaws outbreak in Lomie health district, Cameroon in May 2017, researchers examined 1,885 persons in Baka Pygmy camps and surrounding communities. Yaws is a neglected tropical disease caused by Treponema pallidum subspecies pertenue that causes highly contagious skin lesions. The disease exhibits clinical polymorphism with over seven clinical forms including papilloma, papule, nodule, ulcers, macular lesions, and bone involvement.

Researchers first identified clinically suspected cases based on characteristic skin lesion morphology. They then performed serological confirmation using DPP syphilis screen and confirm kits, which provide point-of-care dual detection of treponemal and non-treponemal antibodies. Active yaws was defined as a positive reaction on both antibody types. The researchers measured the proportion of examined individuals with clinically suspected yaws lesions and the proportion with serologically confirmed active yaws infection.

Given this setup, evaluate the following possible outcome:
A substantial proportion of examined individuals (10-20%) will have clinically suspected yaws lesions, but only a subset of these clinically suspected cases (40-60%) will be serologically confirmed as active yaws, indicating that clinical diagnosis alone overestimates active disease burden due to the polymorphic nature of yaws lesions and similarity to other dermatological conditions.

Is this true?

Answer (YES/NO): NO